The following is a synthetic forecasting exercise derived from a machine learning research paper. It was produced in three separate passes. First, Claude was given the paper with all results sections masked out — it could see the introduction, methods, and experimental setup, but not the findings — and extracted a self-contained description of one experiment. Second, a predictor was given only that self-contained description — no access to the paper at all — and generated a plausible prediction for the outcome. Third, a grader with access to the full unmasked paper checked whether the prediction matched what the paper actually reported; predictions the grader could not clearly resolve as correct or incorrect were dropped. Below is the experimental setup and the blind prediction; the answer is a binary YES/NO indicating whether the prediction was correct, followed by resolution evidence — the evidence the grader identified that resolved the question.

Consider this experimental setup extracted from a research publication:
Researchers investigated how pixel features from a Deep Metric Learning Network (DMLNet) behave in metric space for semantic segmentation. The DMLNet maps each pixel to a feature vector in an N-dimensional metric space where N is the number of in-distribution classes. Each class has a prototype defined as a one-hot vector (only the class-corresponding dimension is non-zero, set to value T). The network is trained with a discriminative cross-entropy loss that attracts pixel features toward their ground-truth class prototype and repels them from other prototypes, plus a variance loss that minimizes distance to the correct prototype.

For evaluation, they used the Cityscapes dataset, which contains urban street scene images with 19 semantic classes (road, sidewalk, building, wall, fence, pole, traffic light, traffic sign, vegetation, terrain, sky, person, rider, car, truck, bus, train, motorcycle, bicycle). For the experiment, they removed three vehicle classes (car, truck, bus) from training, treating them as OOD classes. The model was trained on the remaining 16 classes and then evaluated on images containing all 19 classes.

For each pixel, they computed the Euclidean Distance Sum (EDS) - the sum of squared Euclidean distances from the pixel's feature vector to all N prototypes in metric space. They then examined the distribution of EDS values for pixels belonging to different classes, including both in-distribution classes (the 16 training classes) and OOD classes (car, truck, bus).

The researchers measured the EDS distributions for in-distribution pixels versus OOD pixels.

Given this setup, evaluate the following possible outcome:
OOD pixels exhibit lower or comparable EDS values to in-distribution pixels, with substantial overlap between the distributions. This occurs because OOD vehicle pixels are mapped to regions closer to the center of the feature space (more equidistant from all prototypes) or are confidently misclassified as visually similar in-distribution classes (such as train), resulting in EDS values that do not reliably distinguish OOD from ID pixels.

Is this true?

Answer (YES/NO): YES